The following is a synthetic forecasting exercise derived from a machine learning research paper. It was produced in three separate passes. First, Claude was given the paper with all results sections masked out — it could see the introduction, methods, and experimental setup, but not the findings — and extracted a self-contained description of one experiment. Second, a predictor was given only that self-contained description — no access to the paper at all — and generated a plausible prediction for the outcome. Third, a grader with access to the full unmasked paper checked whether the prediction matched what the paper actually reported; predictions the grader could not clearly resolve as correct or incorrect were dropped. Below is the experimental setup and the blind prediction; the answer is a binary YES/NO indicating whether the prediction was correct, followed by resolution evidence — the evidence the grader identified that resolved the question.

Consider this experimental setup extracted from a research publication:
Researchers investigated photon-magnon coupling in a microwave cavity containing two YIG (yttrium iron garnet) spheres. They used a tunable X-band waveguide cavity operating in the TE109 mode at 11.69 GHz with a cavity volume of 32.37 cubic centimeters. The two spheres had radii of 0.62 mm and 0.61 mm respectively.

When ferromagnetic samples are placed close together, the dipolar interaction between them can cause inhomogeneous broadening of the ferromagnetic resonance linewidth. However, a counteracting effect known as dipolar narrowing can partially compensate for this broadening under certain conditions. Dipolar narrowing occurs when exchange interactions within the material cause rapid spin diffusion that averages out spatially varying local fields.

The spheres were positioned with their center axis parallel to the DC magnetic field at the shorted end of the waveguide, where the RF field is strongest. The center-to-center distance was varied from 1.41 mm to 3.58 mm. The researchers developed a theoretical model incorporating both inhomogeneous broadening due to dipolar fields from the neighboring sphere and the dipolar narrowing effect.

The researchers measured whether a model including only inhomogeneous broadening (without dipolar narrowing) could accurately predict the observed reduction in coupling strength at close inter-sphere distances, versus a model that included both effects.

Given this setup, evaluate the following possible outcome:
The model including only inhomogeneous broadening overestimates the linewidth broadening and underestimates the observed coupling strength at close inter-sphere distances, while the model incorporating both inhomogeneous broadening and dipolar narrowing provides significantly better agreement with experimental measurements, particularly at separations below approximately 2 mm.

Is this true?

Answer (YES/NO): YES